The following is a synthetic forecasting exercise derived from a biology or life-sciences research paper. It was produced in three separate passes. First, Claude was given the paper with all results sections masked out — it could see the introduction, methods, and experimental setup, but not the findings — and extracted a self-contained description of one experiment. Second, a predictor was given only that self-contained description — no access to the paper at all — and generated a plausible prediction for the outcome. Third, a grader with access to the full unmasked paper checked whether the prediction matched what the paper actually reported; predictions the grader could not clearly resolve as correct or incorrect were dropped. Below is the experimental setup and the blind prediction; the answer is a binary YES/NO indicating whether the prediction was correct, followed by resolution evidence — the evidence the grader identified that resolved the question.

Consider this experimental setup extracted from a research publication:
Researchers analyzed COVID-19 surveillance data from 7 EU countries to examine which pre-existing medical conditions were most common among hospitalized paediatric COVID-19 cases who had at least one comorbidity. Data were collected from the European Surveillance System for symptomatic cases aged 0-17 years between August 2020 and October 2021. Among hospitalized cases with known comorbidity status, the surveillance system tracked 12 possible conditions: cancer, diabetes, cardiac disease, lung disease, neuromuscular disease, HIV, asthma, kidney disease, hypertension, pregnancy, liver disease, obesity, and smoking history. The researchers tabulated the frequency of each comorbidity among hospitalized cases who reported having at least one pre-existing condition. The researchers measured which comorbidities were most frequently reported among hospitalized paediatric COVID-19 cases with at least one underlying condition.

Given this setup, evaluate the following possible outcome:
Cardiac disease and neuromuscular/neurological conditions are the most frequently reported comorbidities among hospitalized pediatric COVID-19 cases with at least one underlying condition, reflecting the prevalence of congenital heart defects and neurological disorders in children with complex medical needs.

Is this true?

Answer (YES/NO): NO